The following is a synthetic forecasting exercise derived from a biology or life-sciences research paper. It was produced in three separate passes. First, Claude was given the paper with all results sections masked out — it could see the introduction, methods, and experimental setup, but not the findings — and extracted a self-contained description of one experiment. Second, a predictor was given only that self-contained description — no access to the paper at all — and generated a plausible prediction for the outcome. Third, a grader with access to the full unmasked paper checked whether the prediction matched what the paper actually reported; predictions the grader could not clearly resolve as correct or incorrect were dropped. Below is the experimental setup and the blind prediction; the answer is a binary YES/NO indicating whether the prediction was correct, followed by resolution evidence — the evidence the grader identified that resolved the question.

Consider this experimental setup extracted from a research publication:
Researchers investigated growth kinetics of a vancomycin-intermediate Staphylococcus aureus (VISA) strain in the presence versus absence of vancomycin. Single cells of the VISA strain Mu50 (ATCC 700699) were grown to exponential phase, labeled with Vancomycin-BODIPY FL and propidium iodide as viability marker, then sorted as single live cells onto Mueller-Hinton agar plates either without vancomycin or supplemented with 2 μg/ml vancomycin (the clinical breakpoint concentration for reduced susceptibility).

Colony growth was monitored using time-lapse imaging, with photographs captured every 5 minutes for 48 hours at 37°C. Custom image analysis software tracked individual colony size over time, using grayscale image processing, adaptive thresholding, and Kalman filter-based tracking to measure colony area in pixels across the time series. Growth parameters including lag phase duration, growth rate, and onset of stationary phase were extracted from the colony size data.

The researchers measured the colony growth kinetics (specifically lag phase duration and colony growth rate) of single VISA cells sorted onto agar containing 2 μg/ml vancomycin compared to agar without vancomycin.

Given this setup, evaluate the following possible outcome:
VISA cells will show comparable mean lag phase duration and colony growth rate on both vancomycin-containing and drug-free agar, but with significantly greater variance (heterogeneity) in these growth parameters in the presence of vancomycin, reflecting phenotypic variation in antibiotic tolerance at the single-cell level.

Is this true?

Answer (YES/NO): NO